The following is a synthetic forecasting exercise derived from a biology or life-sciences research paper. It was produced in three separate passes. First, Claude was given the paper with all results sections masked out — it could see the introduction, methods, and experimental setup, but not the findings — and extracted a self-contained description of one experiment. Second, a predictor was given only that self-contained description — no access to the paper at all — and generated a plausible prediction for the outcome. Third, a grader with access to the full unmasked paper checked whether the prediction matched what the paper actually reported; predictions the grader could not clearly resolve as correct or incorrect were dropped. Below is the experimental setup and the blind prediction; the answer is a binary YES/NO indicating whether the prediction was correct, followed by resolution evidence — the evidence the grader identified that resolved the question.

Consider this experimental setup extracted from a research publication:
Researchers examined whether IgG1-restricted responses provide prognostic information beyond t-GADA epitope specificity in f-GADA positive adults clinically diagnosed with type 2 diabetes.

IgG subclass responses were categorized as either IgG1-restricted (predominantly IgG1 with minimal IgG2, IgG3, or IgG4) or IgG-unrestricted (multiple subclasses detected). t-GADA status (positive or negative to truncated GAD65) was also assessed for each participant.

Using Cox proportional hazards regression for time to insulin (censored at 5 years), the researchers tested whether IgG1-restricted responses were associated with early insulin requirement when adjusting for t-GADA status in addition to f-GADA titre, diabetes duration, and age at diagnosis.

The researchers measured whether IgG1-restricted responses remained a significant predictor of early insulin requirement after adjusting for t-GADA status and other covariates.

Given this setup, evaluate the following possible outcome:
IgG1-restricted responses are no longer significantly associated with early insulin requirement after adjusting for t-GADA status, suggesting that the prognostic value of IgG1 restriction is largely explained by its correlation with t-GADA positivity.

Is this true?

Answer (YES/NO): NO